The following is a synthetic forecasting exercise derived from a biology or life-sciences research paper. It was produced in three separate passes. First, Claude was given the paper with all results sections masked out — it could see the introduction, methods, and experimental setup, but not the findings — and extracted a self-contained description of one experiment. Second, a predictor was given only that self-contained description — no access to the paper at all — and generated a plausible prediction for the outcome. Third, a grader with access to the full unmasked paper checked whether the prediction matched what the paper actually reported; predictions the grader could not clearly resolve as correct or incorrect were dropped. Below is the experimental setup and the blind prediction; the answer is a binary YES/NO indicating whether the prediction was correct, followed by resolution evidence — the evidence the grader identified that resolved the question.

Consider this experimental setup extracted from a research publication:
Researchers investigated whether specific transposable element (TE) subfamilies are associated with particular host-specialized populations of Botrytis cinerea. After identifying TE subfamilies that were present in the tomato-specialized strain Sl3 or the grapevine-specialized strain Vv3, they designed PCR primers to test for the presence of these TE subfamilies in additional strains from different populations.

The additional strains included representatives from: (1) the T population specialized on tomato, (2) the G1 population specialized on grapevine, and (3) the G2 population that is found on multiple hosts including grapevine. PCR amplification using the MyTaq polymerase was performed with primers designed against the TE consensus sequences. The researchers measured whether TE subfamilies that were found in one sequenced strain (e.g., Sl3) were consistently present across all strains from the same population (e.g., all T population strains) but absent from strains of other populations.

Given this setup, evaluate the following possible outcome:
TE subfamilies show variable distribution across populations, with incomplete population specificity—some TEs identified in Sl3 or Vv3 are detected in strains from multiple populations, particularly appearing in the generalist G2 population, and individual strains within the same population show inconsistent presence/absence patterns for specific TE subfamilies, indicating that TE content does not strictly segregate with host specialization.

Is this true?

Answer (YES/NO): NO